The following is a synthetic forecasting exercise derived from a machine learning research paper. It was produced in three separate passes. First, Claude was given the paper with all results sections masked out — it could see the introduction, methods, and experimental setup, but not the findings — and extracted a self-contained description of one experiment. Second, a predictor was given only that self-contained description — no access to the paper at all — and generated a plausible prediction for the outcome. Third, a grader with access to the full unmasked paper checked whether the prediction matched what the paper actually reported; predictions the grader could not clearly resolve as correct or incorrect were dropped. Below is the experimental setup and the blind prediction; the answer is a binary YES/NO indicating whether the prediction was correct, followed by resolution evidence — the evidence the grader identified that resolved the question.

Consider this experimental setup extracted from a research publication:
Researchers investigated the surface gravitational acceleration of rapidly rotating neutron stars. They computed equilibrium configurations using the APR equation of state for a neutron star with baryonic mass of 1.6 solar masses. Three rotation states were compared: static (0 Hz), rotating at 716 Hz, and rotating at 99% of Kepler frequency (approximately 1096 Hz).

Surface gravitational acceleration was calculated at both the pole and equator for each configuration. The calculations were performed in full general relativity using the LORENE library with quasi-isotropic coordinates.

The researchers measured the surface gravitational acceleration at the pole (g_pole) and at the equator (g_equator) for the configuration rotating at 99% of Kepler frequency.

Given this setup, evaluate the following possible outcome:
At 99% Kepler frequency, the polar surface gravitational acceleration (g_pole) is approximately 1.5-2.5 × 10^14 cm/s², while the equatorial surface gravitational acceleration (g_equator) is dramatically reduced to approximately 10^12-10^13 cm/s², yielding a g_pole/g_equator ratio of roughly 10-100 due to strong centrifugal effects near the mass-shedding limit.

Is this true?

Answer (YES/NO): NO